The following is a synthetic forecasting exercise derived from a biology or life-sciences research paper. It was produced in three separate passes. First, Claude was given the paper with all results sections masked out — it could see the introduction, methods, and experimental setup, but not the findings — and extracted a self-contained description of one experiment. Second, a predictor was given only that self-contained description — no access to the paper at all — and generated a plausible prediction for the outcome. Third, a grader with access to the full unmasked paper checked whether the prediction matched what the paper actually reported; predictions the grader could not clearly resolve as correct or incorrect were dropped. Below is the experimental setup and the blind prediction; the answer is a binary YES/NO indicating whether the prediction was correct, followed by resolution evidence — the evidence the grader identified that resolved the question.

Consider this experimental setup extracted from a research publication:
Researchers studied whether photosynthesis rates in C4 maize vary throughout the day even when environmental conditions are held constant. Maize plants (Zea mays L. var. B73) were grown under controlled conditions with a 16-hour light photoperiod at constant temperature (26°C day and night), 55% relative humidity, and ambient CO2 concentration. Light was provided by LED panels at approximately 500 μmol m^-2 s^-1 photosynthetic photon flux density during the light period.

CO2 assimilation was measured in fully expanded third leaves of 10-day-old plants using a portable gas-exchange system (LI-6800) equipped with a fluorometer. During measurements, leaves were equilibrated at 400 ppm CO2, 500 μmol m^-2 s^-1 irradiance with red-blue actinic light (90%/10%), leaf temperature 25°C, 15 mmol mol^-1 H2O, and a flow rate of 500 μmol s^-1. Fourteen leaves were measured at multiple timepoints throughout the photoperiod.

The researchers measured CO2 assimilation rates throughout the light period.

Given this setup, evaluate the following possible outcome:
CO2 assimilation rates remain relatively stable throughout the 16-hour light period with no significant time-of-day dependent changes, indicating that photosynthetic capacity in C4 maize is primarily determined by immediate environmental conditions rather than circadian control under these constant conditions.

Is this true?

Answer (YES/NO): NO